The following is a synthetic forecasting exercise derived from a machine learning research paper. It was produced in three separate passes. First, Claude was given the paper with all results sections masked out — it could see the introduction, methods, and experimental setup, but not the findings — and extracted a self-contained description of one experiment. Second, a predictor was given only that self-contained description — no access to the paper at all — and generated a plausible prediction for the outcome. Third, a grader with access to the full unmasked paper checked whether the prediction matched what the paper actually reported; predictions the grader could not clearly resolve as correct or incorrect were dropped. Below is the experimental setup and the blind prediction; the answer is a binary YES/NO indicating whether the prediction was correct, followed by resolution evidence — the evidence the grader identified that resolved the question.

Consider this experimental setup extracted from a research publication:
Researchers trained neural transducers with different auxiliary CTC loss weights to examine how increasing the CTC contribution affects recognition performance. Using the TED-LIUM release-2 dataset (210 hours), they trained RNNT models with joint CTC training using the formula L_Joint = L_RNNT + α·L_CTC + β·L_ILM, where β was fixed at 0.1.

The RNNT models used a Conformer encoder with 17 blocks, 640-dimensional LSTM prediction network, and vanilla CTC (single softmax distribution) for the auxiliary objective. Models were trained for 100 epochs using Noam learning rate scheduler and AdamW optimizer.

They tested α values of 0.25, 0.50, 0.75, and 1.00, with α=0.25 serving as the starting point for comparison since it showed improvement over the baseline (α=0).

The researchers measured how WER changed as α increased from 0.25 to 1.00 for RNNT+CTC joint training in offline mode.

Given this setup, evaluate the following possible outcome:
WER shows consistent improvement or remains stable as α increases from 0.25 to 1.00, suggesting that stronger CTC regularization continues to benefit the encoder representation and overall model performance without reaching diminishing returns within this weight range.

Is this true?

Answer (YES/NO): NO